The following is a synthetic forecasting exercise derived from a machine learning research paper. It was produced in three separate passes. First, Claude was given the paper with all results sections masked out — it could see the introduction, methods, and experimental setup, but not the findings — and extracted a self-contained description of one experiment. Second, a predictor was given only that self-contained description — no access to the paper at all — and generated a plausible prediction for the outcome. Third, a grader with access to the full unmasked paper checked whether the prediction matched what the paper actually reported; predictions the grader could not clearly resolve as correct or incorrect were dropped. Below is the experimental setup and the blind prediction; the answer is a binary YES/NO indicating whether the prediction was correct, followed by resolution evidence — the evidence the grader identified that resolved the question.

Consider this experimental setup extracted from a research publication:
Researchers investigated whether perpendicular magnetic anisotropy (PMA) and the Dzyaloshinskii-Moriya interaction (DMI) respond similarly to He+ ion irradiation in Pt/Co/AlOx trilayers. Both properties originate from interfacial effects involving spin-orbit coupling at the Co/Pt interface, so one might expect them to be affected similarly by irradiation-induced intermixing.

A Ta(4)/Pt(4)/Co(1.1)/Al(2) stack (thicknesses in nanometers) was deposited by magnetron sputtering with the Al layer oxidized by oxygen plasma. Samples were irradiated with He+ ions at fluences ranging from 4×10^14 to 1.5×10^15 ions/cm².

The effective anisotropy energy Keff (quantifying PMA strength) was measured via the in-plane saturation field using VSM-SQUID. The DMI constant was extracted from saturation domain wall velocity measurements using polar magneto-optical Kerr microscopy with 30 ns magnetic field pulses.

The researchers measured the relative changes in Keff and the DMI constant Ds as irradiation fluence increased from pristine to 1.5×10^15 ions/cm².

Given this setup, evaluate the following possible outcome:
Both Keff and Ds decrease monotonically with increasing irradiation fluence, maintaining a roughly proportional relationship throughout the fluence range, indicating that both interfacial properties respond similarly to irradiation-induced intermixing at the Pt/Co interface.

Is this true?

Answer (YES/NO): NO